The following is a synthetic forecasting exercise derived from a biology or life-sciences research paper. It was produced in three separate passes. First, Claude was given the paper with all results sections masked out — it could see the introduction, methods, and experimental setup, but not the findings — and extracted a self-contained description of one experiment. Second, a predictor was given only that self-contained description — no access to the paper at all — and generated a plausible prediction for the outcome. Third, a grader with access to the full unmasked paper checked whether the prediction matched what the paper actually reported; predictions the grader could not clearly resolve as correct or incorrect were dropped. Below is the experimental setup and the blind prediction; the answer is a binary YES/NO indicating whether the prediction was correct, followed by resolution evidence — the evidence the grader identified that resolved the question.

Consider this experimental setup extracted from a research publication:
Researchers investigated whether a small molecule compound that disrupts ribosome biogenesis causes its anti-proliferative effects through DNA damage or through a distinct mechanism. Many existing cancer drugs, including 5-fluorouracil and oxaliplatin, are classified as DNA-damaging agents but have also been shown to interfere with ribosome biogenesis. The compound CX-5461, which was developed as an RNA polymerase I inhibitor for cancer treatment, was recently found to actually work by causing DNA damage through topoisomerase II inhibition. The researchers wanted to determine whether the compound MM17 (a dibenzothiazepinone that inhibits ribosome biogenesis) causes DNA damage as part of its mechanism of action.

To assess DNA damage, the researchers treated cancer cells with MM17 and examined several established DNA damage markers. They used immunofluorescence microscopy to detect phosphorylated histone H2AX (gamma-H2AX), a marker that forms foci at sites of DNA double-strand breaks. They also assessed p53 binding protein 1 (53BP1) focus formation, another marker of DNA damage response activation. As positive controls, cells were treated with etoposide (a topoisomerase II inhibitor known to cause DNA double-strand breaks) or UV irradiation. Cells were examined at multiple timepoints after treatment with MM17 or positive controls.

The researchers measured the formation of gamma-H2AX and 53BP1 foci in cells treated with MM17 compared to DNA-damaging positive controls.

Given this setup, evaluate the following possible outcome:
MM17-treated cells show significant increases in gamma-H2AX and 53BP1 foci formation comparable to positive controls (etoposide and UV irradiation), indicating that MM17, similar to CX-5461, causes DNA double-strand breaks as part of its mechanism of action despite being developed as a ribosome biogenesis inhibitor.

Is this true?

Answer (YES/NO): NO